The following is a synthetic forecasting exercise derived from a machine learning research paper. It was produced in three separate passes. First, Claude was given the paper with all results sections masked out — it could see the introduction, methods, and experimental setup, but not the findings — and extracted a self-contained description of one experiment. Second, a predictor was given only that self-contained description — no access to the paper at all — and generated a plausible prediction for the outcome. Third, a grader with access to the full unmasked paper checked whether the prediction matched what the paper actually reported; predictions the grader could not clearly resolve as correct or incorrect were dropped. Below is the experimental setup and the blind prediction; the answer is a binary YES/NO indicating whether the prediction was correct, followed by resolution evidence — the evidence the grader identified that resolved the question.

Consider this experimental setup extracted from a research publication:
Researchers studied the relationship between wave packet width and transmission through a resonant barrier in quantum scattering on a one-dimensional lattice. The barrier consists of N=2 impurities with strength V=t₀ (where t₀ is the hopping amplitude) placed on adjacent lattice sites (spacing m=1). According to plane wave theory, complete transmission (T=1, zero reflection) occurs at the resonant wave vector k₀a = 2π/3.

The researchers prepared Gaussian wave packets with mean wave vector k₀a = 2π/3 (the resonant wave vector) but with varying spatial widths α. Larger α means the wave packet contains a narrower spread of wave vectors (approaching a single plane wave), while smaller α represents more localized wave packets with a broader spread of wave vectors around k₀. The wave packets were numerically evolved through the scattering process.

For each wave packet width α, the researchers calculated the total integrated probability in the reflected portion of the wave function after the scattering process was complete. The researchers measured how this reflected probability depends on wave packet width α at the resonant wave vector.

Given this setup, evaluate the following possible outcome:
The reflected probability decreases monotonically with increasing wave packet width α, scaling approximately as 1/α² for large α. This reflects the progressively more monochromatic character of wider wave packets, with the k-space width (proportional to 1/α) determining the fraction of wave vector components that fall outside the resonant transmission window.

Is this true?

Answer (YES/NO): YES